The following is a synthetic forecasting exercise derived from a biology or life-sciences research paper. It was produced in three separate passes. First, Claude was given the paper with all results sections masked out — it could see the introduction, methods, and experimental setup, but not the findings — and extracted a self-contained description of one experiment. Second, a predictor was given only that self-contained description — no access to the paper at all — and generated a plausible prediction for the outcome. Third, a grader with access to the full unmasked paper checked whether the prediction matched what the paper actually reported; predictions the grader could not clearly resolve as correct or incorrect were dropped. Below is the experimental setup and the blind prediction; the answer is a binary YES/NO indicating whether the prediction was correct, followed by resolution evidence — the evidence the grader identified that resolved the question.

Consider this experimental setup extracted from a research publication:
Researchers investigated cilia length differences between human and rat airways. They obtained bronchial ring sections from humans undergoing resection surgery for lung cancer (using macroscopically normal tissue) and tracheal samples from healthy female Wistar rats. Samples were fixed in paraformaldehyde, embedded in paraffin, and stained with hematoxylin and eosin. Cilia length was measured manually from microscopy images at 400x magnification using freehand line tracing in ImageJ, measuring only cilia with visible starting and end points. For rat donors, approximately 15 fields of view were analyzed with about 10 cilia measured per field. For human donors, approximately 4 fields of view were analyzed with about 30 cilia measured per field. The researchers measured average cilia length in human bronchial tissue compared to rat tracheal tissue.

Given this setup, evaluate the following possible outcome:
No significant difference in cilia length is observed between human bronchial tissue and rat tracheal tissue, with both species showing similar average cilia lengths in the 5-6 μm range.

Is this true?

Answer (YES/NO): NO